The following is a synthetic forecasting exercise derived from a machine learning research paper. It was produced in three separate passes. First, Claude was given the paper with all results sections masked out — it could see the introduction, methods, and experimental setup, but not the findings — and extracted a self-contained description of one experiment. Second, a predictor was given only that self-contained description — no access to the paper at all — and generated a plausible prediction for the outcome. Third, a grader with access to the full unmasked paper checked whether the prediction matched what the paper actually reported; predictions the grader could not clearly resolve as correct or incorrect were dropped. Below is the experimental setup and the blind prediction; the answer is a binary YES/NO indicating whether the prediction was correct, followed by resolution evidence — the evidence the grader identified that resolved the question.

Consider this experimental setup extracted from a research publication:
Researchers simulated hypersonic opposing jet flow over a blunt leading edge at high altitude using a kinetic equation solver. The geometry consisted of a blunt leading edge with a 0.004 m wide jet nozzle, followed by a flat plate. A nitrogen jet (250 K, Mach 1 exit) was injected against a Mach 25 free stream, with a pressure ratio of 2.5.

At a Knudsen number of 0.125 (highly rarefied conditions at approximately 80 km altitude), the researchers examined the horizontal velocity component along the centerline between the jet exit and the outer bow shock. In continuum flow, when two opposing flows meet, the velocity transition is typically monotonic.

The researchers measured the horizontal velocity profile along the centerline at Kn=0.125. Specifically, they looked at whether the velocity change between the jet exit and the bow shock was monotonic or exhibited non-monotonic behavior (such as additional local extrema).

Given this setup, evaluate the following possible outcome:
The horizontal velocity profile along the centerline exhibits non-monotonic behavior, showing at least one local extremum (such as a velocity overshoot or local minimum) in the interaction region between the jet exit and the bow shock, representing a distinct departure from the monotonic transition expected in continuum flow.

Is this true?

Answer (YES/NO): YES